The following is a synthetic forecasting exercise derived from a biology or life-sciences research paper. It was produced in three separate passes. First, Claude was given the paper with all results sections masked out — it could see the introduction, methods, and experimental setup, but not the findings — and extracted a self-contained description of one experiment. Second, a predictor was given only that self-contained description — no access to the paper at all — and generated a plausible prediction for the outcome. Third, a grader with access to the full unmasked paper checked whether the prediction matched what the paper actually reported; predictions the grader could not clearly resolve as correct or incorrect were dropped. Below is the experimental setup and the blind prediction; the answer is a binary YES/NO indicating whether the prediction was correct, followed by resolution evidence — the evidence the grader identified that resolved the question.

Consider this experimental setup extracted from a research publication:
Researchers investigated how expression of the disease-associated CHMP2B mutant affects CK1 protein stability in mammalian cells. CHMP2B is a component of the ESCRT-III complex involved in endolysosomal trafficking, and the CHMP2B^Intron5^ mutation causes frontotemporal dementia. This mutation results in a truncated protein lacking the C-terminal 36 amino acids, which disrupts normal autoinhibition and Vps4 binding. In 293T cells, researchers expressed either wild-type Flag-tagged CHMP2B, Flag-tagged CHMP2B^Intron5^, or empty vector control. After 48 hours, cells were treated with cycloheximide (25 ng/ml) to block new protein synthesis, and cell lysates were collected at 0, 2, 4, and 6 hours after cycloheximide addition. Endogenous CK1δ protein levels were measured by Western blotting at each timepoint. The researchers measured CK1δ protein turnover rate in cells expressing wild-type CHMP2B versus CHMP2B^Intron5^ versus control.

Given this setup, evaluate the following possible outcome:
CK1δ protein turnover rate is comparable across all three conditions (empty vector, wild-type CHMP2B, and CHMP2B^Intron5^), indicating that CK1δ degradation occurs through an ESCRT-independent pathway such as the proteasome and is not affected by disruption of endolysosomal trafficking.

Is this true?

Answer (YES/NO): NO